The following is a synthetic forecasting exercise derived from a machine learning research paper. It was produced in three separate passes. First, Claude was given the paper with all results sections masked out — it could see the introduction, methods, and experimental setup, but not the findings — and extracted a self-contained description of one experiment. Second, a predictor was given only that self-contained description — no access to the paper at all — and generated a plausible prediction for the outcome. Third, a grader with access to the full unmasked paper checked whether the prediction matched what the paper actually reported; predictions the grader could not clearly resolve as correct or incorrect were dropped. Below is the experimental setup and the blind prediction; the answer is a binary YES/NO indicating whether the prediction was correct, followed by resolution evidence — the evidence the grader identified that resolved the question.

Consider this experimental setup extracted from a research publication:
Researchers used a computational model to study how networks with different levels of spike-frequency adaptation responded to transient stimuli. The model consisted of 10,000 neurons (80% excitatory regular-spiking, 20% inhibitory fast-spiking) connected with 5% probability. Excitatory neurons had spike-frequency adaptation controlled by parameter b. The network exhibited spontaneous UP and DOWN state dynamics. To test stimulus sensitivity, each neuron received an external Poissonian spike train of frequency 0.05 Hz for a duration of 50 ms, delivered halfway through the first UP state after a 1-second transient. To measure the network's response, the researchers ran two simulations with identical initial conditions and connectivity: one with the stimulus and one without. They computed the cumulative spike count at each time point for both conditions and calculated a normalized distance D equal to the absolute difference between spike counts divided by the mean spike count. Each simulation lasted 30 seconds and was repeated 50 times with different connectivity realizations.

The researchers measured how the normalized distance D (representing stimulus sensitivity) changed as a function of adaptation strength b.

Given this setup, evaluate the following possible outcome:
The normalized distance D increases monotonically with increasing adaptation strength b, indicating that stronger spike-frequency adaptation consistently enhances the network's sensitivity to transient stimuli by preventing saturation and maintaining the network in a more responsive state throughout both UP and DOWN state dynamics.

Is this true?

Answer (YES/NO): NO